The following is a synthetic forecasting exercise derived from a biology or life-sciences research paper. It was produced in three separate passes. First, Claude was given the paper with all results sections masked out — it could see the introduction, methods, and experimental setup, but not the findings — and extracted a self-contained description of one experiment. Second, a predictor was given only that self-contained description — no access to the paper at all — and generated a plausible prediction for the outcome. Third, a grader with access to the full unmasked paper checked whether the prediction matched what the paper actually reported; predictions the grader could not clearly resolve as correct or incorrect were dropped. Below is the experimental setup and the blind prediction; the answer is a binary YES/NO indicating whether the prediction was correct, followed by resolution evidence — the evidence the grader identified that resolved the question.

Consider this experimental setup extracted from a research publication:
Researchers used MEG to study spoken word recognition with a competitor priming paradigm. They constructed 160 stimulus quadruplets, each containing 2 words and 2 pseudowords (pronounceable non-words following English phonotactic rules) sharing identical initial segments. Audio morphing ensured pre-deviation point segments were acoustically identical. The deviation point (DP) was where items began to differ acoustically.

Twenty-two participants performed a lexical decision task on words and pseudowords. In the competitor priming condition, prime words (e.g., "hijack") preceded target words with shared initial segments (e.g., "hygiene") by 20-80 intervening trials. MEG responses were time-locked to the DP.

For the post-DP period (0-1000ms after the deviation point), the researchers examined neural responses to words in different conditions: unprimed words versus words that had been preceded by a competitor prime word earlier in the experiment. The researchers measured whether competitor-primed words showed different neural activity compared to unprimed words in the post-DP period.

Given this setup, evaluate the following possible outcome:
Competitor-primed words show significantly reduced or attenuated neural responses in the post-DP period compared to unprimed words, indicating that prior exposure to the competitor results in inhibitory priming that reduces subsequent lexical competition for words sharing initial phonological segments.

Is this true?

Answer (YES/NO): NO